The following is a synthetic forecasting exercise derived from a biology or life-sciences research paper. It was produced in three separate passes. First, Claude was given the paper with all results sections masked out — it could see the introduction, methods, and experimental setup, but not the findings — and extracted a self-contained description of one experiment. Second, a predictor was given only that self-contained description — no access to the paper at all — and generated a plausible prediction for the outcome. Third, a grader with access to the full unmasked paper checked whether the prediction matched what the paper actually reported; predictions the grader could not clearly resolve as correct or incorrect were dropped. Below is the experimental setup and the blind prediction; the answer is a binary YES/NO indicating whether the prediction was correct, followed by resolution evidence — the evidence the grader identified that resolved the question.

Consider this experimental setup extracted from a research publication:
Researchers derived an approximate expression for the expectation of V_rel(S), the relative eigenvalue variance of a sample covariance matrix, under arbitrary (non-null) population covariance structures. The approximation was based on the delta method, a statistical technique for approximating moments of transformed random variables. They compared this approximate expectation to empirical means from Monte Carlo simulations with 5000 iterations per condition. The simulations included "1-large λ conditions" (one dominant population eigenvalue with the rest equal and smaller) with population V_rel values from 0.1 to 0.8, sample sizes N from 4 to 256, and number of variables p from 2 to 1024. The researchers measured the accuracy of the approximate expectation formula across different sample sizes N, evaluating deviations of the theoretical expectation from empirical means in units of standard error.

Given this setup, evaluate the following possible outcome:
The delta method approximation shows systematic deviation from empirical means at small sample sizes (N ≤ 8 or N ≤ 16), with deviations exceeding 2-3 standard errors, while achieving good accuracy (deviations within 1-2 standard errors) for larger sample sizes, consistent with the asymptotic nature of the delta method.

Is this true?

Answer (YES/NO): YES